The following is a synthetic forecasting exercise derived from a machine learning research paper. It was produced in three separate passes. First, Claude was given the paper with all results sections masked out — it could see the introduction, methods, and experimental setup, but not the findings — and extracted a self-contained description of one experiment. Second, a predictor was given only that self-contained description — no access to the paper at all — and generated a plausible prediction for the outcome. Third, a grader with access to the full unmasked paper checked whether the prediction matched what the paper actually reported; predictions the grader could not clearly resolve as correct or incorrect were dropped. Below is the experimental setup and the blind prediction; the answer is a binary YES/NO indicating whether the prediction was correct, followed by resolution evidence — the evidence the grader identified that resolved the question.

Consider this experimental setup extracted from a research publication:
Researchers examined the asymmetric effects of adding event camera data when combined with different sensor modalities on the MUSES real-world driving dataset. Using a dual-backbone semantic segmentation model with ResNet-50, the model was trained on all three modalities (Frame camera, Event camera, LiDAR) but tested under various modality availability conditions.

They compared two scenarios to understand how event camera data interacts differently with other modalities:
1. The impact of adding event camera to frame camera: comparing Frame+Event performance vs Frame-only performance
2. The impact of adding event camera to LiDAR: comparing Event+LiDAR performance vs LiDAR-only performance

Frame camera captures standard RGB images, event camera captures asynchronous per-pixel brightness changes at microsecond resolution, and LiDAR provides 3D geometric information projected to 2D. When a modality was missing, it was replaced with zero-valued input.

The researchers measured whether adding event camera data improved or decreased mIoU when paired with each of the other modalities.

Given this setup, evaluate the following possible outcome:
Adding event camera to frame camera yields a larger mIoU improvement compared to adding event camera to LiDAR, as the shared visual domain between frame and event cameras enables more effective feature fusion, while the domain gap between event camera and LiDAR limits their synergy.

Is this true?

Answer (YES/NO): NO